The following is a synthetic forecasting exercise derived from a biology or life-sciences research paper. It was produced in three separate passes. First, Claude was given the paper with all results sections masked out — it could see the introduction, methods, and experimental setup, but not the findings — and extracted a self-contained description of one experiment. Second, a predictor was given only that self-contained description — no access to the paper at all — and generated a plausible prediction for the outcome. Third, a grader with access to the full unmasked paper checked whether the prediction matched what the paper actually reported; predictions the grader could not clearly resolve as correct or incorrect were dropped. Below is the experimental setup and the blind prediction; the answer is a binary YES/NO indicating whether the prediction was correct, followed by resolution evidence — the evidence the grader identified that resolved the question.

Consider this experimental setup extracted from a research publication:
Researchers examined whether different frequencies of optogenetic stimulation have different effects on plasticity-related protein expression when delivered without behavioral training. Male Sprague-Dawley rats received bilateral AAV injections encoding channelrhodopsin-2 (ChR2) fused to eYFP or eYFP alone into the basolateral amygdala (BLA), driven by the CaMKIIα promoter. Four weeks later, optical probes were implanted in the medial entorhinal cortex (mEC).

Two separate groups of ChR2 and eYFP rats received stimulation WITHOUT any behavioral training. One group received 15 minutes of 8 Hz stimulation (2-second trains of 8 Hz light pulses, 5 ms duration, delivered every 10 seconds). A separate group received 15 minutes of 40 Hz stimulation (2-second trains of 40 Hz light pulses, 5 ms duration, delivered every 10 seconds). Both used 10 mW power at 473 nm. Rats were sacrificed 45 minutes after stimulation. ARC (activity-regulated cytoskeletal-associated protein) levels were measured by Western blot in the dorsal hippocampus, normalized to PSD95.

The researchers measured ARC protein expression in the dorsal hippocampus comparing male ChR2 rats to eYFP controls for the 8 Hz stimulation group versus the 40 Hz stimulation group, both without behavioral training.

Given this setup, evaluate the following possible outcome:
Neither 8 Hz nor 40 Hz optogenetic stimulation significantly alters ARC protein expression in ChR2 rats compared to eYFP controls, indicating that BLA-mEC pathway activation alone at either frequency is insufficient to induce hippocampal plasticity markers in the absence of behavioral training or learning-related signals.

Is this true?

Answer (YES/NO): NO